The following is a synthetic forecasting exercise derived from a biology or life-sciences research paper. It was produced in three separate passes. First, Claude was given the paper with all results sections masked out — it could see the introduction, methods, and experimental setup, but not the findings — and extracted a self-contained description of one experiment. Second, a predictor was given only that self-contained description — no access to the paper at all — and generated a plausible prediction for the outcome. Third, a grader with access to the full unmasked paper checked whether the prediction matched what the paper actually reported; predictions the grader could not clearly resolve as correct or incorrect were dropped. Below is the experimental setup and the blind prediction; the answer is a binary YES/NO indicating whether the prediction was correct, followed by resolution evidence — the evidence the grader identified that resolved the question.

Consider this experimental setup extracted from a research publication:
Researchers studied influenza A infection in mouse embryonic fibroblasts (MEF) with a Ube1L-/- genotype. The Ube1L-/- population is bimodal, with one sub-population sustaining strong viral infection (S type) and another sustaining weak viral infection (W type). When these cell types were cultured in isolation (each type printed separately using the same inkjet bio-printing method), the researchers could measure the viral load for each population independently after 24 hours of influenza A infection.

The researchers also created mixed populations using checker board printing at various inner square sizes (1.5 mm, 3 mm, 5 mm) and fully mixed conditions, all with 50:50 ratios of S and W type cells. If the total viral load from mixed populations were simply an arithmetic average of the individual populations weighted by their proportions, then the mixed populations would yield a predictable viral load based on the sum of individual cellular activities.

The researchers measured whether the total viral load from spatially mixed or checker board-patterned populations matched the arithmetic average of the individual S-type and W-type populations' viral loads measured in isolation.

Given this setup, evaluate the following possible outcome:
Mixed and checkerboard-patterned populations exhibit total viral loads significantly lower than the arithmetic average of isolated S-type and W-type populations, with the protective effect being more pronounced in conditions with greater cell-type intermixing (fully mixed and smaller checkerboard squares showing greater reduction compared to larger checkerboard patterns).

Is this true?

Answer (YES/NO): YES